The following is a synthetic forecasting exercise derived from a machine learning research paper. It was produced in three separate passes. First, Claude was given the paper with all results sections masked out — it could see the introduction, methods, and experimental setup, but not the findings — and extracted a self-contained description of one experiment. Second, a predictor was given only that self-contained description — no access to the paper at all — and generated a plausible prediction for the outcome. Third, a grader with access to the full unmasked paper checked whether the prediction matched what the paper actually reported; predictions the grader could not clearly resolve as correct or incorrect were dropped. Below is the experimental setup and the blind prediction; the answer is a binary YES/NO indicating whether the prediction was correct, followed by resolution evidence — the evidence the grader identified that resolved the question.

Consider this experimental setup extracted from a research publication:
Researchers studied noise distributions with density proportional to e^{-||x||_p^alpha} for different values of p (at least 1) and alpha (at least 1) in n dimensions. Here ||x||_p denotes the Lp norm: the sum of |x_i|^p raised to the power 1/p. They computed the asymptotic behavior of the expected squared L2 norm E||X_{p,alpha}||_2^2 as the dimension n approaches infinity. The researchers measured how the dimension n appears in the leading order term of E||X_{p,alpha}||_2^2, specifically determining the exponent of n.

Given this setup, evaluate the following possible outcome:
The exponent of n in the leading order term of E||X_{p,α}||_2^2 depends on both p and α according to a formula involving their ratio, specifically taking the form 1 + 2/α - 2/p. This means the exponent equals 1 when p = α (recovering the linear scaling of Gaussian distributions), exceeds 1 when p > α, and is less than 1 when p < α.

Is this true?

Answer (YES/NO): YES